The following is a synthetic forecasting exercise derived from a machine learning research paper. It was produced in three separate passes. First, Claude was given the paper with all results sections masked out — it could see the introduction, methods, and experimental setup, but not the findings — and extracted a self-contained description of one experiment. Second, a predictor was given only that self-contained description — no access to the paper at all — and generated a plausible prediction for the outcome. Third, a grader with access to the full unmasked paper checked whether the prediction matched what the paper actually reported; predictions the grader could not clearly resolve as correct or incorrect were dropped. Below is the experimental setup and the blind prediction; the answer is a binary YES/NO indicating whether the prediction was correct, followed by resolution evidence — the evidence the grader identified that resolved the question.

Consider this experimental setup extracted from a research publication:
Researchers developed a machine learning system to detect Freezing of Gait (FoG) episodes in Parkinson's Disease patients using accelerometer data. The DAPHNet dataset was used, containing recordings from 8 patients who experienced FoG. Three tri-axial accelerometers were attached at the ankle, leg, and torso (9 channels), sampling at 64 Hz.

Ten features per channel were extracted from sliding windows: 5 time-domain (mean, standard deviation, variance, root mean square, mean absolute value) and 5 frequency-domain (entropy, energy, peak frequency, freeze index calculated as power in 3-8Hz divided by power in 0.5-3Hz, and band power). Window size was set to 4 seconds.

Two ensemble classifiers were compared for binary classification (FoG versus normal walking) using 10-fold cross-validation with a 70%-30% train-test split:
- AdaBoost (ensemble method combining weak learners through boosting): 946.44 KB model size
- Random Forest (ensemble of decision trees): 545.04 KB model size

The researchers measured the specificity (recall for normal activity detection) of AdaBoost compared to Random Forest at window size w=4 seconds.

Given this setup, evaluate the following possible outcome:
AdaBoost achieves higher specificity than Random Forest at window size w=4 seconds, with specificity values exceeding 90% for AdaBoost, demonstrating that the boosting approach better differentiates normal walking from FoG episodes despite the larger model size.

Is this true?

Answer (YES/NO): YES